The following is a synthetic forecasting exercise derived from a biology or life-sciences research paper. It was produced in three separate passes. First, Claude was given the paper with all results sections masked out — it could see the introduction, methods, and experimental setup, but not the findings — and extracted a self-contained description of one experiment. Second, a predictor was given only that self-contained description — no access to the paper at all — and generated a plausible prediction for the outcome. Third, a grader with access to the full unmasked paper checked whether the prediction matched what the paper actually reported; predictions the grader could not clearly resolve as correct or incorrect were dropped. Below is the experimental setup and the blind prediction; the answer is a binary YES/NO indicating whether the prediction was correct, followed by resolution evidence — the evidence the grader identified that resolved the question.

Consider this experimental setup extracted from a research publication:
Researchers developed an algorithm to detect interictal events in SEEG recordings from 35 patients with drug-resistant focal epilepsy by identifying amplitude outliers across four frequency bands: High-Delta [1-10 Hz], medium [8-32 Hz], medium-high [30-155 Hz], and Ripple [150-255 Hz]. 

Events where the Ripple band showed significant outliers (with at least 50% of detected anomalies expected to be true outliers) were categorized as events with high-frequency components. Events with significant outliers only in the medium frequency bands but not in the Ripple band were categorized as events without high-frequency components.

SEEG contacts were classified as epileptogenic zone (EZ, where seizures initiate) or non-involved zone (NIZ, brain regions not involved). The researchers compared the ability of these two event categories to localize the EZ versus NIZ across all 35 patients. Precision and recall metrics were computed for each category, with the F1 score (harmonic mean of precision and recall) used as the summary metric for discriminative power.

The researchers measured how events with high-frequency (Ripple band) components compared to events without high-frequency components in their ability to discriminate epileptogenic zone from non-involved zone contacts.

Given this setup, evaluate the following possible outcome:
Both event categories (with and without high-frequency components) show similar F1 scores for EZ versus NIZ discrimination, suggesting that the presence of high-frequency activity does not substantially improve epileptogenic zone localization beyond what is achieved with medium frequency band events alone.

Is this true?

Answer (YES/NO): NO